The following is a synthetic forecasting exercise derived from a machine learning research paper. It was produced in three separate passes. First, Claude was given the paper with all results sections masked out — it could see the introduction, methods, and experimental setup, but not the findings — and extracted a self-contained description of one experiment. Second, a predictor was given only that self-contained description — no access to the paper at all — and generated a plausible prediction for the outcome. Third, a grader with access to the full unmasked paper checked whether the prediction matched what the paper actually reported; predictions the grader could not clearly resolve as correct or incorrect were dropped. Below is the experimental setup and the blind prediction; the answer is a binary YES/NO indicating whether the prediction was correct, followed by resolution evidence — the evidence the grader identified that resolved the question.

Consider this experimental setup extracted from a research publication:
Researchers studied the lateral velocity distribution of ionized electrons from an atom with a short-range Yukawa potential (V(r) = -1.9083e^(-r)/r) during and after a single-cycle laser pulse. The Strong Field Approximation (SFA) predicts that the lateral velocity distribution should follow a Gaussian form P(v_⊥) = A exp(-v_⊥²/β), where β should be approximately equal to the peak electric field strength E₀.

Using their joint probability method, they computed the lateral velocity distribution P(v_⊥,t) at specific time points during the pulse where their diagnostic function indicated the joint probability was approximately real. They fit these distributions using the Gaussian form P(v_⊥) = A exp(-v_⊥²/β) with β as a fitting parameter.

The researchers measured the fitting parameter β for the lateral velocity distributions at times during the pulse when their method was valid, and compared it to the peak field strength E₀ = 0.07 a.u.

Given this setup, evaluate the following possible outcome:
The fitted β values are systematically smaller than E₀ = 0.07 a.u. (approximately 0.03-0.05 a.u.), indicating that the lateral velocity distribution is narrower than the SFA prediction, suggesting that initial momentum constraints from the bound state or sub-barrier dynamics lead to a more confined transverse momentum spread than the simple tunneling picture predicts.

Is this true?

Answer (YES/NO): NO